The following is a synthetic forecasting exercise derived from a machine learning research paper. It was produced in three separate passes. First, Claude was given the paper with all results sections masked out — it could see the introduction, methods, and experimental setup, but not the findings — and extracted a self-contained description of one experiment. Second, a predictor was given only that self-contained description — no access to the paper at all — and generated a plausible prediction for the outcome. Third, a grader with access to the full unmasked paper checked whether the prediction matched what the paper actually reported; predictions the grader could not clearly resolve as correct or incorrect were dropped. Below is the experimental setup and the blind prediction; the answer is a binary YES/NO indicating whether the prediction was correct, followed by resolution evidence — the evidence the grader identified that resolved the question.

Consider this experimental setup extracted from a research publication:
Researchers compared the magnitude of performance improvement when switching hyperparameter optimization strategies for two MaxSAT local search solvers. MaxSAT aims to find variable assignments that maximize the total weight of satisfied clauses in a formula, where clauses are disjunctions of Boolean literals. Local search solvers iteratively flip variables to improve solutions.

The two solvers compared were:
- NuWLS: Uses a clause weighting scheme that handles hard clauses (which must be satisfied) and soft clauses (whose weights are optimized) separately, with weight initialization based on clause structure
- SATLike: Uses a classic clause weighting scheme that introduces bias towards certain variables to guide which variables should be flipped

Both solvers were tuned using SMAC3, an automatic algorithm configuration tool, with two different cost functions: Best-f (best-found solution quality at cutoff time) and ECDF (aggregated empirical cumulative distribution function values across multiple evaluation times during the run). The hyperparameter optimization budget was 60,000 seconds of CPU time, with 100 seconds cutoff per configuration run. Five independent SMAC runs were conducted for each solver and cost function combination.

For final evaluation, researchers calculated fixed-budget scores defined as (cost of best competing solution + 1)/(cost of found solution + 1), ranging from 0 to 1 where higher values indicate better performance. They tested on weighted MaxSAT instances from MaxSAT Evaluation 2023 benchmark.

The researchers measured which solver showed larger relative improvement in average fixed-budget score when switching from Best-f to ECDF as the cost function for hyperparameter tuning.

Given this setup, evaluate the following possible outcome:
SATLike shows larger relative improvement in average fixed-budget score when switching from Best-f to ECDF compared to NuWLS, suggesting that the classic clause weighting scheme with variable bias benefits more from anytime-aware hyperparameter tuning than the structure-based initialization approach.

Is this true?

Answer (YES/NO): YES